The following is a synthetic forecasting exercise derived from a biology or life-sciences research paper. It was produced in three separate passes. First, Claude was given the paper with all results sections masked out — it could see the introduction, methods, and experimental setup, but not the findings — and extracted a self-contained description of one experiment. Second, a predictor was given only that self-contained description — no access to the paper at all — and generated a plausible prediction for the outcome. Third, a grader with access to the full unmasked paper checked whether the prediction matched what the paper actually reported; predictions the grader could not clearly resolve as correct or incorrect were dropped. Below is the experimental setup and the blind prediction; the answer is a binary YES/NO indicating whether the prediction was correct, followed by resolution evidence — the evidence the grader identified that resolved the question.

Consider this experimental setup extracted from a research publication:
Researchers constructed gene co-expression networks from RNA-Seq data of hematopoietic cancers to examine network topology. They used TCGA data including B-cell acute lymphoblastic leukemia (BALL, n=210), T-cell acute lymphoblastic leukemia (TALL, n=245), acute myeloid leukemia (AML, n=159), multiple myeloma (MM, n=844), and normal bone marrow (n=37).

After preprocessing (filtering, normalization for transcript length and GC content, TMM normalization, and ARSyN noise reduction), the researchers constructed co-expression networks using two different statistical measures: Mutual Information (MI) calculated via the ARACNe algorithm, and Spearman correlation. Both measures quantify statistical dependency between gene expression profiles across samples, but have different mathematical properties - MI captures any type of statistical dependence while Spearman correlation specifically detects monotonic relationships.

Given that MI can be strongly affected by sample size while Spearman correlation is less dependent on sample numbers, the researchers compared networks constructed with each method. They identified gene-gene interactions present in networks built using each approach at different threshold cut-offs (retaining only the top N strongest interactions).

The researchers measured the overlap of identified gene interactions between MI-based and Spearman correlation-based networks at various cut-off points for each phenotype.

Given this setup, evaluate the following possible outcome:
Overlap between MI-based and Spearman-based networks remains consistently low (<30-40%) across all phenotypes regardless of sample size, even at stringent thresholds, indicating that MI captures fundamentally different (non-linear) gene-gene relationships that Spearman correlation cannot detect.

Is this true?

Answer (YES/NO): NO